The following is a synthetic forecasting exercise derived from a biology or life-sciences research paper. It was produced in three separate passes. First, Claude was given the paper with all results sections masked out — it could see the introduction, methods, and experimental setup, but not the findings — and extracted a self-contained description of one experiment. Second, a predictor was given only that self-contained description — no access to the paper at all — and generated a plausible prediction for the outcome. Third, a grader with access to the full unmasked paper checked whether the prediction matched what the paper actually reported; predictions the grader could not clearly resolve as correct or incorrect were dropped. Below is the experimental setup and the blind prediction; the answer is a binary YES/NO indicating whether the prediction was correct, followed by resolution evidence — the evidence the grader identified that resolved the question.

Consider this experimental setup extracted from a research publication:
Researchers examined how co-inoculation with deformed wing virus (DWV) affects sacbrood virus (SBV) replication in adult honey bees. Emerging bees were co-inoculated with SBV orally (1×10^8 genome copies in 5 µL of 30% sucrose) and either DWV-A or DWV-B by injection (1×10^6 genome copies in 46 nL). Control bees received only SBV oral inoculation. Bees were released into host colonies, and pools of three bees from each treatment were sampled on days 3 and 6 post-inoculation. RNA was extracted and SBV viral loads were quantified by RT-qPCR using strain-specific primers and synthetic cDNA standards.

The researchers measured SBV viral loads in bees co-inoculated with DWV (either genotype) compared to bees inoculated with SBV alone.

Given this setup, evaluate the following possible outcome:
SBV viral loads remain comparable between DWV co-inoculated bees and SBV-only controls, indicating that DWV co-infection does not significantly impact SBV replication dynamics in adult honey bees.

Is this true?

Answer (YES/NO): NO